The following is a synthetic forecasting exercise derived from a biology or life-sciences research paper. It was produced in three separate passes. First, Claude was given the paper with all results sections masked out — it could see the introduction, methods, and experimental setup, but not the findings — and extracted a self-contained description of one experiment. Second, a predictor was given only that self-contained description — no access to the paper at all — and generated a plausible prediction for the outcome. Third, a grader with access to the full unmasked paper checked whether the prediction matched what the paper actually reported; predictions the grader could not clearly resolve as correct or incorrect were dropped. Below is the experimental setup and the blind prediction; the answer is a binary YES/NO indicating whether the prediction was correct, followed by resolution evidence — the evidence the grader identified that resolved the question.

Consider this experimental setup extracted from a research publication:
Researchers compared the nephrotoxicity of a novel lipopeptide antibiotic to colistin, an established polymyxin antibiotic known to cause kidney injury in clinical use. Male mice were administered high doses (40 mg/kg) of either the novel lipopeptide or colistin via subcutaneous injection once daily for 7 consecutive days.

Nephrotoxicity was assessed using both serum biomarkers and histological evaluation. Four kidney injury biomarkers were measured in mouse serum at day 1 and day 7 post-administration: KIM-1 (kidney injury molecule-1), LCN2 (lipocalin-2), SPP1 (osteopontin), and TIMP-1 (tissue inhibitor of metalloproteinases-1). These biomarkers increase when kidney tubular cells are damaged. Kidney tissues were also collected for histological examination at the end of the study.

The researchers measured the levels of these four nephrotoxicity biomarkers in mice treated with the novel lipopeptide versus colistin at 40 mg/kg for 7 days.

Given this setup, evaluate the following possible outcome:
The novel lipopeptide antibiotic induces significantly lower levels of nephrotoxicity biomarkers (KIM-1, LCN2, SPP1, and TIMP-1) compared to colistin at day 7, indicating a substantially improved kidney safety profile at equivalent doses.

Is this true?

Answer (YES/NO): YES